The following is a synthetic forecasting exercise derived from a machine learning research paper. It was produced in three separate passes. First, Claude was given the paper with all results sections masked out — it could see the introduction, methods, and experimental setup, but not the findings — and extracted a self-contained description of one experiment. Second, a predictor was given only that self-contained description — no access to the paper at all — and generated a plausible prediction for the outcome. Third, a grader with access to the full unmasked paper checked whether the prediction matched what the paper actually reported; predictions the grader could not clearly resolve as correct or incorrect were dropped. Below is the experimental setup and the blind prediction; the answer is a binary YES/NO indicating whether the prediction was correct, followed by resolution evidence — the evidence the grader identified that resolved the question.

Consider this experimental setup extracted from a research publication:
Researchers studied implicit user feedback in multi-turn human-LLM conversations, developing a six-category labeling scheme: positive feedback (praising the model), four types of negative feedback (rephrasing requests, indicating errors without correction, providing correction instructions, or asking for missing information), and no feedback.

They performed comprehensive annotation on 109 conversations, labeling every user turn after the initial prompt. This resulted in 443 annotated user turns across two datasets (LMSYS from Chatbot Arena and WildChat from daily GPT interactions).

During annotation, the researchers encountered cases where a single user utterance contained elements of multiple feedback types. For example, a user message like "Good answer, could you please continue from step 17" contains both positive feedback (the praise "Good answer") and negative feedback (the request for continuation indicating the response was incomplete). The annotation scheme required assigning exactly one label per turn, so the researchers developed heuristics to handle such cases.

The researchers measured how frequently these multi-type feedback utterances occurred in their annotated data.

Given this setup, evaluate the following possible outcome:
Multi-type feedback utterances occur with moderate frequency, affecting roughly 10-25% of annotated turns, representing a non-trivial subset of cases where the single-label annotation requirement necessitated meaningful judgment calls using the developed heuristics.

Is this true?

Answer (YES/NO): NO